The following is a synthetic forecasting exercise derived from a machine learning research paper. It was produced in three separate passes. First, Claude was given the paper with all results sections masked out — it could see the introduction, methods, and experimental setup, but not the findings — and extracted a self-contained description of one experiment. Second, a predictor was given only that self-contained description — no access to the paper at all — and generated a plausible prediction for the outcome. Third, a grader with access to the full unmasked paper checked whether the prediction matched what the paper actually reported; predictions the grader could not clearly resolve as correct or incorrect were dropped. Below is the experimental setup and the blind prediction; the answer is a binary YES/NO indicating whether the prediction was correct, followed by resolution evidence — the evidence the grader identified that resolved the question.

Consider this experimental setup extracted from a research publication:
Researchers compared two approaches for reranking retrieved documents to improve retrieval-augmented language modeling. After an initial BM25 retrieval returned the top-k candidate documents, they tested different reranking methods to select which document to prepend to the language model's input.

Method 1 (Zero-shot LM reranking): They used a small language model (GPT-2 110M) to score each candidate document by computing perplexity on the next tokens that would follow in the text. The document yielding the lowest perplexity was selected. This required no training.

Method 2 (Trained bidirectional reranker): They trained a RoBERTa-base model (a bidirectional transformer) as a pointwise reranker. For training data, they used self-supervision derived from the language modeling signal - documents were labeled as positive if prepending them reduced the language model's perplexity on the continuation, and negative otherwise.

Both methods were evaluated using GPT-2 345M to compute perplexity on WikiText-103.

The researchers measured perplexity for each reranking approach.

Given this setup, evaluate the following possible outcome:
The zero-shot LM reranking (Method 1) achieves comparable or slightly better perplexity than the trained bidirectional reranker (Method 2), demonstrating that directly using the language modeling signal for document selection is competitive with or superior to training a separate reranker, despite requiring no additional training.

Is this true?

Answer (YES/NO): NO